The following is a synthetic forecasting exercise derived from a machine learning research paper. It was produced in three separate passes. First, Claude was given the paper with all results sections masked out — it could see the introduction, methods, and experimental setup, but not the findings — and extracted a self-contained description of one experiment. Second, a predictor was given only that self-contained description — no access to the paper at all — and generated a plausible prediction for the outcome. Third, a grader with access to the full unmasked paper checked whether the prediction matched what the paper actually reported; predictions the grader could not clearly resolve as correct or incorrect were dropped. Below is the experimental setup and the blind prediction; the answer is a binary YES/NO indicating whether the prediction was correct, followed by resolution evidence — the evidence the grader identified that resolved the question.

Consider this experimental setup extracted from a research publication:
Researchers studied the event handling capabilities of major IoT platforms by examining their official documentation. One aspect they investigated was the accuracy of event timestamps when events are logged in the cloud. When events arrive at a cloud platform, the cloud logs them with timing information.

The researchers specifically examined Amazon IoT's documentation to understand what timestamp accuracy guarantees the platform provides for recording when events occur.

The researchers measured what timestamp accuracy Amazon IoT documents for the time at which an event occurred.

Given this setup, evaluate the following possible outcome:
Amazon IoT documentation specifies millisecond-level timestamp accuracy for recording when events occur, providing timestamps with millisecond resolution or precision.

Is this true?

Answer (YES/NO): NO